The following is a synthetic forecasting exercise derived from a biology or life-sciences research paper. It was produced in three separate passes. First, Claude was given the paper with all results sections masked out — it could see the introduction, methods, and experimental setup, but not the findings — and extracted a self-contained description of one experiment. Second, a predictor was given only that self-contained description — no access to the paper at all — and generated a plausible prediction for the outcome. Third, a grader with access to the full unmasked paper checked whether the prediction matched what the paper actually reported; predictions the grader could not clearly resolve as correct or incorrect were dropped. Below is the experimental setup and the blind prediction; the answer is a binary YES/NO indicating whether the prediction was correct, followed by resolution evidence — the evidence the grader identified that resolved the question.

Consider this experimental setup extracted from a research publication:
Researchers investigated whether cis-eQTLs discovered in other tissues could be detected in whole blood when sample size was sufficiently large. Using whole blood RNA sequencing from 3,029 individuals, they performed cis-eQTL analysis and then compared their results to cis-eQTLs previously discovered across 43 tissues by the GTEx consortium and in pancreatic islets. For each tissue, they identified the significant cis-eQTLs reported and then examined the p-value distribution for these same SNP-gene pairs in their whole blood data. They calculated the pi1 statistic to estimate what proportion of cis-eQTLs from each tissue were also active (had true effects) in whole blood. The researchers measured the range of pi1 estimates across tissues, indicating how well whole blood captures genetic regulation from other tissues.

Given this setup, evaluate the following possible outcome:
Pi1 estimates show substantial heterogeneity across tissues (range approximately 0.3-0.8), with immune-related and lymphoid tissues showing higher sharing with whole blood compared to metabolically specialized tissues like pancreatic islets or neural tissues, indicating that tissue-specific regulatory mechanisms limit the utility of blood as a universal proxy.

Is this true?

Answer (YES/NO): NO